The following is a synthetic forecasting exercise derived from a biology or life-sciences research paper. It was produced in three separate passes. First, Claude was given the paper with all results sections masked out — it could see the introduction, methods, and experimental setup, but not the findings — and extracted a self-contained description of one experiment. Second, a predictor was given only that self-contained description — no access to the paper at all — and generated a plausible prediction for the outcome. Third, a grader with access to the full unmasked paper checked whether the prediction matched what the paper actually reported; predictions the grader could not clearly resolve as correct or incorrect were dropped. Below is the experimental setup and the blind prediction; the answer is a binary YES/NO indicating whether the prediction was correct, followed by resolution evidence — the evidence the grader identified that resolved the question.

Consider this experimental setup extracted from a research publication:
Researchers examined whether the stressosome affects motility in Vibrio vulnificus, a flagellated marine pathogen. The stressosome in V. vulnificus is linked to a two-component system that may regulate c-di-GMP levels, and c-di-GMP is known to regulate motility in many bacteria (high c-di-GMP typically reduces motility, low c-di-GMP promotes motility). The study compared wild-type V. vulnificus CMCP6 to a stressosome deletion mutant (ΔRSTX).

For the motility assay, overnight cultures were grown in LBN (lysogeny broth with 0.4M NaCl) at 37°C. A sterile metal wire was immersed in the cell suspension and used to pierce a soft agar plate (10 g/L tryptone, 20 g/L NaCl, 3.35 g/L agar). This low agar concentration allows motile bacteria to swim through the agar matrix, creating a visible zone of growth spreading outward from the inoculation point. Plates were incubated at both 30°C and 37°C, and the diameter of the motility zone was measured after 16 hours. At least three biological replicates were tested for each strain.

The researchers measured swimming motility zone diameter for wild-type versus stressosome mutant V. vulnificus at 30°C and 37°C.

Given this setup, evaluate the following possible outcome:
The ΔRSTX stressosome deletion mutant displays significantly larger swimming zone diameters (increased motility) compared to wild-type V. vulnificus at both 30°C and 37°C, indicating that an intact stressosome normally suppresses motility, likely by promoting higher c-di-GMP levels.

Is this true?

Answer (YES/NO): NO